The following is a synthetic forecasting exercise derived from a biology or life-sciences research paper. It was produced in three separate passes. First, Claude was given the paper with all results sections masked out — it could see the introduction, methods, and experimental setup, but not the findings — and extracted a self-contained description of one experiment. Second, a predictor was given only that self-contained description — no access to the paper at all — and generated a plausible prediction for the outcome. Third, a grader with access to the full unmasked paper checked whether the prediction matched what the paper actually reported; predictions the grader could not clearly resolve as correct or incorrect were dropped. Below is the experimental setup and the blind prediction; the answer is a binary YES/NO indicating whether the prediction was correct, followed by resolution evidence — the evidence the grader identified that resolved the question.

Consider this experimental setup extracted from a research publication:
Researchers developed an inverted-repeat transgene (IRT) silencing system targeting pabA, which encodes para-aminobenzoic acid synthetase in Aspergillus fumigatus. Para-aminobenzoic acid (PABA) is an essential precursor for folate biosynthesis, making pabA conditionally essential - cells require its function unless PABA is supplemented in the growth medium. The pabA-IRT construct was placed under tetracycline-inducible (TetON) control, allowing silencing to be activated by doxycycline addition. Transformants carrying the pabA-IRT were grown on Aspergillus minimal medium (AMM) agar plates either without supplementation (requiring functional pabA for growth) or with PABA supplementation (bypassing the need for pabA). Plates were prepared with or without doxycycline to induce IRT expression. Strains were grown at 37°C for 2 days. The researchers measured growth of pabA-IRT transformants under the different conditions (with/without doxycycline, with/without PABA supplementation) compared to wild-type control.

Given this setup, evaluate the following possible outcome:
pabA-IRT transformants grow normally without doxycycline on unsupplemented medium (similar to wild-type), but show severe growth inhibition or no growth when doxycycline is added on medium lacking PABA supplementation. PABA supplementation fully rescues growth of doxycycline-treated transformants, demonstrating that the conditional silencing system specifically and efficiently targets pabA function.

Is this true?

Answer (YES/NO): NO